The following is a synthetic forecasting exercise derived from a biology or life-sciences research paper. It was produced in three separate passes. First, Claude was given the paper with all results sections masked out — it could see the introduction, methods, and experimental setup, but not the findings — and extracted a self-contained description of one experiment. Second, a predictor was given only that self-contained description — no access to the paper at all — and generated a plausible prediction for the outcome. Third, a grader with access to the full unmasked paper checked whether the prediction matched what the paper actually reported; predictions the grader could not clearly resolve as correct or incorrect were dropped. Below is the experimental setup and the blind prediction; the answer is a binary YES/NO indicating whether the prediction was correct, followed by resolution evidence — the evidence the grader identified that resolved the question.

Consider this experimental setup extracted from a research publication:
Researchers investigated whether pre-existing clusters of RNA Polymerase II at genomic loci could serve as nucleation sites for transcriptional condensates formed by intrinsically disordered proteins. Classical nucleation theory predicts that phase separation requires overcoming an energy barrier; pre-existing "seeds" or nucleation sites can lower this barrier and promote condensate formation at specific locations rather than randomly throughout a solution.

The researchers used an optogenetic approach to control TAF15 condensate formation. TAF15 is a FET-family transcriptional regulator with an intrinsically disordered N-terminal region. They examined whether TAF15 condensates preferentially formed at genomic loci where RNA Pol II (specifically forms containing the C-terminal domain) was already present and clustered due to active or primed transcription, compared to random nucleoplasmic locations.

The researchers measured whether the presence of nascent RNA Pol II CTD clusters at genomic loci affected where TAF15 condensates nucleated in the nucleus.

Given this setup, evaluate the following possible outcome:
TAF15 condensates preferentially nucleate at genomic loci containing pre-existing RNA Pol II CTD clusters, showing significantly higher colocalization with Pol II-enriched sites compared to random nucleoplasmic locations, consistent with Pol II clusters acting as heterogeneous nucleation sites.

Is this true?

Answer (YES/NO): YES